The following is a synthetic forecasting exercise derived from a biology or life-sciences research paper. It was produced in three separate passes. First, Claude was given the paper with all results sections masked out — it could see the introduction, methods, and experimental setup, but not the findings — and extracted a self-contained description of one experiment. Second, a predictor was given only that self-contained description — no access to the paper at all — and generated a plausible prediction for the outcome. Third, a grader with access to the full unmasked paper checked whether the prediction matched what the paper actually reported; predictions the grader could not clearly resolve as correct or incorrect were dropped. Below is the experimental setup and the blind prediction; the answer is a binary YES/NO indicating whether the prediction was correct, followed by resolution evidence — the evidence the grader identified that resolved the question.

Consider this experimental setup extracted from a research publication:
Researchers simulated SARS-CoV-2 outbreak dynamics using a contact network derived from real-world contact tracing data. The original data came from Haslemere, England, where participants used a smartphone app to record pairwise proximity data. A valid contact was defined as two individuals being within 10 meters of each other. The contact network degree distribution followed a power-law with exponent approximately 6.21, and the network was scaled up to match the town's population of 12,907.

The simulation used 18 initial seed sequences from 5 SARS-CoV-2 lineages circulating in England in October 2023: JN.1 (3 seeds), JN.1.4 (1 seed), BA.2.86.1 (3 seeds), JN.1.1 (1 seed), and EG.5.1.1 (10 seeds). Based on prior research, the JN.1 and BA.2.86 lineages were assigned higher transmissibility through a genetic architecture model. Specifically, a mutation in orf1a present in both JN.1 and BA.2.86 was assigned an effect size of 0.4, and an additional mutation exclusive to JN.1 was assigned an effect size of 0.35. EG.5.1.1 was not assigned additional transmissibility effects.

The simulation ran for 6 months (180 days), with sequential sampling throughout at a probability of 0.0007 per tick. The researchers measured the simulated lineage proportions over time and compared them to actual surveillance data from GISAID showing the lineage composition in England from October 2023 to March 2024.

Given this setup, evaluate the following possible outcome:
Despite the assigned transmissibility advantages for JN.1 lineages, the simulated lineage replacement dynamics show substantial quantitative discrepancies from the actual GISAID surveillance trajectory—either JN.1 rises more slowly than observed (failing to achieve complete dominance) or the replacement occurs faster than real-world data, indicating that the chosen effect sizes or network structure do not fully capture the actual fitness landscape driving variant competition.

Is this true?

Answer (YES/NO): NO